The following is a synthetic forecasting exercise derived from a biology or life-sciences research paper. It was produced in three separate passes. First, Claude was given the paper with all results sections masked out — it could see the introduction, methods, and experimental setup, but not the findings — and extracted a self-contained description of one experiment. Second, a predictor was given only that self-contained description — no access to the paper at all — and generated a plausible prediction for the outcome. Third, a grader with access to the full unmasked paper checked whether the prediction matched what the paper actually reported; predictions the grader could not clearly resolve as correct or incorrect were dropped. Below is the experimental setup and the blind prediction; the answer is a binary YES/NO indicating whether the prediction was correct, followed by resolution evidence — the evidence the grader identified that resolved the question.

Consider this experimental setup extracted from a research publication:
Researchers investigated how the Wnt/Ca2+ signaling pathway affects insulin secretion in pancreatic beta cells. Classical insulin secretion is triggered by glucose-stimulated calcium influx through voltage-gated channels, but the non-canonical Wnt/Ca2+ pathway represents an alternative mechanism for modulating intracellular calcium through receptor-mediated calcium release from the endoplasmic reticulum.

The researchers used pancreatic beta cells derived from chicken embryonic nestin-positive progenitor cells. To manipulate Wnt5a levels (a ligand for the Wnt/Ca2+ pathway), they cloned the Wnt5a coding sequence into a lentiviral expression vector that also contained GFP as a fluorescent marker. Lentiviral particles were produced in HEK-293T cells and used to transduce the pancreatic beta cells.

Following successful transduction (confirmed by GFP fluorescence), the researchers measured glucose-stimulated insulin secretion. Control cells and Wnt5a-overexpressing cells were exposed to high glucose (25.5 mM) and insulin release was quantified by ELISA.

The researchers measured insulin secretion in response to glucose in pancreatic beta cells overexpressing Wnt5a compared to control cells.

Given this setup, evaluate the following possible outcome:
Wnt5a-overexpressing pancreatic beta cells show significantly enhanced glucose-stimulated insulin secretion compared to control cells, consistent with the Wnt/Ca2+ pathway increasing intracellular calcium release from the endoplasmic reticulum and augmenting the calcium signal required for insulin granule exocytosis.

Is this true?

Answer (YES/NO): NO